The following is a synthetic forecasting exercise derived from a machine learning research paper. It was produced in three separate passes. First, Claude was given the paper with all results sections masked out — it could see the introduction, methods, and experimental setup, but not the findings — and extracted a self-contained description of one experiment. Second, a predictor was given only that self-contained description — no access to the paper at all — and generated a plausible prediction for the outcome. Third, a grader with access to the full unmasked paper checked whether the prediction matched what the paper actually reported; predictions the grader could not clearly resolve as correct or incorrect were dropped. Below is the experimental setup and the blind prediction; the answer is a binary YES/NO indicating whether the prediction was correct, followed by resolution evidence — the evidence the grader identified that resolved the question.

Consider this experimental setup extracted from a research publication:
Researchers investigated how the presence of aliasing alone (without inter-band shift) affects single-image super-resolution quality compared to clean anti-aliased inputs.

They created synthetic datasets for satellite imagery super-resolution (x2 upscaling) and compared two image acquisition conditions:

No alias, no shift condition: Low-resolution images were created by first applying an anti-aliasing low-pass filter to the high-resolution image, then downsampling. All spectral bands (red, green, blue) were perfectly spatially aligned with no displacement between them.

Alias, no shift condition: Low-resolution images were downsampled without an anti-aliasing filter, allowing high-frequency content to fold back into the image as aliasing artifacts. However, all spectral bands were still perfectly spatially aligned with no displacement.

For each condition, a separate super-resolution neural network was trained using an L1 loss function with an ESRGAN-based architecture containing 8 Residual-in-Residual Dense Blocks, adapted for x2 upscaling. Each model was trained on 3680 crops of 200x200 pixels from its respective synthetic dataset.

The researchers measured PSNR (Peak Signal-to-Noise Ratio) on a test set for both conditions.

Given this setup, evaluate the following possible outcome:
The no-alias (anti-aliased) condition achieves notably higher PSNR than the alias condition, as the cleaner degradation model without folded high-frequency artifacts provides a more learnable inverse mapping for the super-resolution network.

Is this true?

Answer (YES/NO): NO